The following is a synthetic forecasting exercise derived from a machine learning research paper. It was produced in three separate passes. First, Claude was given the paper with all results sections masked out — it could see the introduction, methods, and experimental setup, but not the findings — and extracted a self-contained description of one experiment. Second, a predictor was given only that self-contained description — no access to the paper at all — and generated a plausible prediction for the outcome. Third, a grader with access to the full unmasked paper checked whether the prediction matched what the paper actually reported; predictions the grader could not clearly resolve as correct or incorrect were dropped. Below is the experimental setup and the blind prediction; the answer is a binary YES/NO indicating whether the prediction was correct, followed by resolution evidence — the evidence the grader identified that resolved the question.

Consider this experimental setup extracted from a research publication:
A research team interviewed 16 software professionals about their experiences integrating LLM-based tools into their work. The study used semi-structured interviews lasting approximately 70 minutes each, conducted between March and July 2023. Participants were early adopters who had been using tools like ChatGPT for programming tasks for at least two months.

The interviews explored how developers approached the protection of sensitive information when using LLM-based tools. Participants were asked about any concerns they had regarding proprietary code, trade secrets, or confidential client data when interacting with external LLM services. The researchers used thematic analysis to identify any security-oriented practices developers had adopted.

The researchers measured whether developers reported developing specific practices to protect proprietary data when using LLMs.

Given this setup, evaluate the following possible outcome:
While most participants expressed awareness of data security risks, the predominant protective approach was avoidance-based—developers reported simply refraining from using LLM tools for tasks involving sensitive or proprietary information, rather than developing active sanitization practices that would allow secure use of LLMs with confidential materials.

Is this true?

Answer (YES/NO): NO